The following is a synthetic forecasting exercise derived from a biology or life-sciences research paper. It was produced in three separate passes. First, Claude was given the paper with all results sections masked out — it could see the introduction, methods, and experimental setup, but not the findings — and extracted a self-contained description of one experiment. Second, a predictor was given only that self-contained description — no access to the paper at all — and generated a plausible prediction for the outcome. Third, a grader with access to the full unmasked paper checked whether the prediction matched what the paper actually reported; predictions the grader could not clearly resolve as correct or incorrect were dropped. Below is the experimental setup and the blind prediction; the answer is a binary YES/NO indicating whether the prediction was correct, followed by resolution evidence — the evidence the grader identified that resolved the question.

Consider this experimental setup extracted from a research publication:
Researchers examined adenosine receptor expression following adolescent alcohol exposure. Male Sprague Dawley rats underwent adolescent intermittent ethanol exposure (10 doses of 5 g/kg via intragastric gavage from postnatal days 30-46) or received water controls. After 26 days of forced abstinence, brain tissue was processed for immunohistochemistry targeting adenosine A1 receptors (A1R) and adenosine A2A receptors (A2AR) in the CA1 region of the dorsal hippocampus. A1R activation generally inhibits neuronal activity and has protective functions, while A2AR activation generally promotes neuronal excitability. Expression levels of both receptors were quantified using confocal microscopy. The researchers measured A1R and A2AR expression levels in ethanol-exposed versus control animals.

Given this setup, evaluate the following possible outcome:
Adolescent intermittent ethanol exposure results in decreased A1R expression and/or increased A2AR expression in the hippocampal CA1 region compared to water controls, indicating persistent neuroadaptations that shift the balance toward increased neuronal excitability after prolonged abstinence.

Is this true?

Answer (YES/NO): YES